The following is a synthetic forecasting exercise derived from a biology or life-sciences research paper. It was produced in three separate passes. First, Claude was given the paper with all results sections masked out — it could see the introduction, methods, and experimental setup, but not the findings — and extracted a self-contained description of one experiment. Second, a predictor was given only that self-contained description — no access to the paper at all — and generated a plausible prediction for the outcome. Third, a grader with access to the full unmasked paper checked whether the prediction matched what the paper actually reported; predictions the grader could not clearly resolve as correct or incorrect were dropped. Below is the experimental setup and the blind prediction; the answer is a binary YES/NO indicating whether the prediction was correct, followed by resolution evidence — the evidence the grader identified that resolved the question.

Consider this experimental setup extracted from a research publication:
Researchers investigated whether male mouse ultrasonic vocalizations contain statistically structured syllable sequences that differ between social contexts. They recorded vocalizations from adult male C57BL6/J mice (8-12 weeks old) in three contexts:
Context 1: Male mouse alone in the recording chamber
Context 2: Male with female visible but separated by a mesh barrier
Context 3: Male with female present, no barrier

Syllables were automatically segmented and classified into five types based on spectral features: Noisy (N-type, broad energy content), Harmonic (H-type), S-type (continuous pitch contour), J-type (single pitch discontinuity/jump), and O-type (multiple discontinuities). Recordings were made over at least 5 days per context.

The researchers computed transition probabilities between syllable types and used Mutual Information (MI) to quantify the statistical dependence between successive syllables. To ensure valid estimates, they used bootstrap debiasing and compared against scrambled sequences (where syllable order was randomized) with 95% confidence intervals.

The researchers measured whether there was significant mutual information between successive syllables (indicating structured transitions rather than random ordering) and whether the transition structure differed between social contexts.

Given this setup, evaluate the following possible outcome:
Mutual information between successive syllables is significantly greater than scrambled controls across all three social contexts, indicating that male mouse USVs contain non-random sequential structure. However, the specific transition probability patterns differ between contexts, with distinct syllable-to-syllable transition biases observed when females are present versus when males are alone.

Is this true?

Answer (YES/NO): YES